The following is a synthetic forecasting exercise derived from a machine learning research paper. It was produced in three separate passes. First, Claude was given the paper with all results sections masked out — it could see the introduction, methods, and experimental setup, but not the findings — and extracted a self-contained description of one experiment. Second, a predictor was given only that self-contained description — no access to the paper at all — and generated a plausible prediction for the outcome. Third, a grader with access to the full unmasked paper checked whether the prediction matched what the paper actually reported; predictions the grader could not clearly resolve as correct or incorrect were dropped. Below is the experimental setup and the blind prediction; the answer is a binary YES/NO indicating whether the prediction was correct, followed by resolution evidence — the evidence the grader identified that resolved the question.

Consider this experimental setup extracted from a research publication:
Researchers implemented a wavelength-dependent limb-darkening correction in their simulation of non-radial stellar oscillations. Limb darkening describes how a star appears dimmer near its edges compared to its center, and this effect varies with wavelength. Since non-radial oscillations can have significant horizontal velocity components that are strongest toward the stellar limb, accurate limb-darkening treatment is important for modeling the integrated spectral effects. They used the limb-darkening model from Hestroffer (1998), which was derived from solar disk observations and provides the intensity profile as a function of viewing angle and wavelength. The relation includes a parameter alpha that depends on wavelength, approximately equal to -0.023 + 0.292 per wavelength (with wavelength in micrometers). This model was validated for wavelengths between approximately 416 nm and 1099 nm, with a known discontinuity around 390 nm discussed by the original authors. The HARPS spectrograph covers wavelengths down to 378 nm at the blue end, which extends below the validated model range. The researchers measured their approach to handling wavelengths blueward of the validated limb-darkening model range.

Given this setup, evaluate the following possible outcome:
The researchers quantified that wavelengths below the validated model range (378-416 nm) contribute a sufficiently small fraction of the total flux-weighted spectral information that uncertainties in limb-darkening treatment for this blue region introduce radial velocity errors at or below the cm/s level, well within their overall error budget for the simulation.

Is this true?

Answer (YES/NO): NO